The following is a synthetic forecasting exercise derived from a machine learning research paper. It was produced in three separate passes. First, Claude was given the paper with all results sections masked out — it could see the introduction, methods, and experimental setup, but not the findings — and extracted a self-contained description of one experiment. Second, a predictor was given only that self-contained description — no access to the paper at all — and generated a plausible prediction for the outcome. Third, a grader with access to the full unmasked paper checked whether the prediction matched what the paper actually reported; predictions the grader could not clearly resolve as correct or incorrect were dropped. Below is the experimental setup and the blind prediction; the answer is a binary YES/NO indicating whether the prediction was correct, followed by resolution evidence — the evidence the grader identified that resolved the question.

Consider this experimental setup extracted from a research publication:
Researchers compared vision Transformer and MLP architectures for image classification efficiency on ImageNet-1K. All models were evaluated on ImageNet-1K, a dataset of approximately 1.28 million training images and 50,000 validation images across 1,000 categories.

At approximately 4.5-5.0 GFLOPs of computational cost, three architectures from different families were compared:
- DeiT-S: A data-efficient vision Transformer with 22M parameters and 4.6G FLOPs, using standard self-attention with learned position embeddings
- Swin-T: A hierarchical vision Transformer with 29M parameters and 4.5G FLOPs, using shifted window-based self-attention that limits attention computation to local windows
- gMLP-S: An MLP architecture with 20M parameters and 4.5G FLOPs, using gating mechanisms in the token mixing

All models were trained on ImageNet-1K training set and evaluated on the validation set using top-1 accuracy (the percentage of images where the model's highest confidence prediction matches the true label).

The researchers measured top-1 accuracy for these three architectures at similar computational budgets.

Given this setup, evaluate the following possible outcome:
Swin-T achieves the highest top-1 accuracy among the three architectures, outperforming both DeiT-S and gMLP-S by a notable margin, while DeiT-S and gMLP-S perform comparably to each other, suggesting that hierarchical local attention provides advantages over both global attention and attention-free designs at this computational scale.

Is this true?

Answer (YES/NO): YES